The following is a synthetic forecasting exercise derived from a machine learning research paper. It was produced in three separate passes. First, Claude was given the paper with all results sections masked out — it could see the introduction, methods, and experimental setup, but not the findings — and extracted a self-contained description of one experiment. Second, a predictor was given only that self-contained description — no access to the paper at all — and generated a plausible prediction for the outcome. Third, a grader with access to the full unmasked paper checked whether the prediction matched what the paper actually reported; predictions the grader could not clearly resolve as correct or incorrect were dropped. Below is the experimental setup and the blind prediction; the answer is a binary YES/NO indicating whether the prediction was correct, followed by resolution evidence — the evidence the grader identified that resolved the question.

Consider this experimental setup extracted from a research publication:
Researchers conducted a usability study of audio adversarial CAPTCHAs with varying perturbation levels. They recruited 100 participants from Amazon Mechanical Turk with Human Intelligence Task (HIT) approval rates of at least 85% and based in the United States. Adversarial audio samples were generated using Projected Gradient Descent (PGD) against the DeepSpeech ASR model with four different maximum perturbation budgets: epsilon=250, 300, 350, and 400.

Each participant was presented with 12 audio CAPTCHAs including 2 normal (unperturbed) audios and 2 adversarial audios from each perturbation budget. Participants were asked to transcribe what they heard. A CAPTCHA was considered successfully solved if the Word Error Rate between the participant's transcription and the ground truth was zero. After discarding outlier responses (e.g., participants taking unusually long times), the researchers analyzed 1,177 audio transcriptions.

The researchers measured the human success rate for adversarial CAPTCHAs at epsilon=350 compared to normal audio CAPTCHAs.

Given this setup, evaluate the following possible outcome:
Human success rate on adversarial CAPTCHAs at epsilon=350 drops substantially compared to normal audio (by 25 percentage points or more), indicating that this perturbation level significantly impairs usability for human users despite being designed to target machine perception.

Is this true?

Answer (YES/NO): NO